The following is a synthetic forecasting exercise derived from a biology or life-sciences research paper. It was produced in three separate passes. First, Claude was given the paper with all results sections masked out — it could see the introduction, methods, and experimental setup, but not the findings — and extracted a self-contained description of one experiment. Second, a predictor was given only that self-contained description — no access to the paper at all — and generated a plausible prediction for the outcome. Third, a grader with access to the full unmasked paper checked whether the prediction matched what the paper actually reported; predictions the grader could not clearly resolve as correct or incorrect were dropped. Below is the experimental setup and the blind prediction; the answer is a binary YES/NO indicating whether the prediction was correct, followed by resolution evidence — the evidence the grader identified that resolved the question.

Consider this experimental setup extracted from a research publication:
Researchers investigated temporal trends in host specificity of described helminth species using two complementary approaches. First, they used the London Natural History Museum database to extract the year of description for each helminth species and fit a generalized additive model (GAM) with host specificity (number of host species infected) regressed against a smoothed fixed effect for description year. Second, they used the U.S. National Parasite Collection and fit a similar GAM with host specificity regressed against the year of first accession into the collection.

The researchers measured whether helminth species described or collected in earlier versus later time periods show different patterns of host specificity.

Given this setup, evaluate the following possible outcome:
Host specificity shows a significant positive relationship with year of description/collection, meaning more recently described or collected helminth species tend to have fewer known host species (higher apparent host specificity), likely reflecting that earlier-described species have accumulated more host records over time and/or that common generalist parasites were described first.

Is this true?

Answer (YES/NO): NO